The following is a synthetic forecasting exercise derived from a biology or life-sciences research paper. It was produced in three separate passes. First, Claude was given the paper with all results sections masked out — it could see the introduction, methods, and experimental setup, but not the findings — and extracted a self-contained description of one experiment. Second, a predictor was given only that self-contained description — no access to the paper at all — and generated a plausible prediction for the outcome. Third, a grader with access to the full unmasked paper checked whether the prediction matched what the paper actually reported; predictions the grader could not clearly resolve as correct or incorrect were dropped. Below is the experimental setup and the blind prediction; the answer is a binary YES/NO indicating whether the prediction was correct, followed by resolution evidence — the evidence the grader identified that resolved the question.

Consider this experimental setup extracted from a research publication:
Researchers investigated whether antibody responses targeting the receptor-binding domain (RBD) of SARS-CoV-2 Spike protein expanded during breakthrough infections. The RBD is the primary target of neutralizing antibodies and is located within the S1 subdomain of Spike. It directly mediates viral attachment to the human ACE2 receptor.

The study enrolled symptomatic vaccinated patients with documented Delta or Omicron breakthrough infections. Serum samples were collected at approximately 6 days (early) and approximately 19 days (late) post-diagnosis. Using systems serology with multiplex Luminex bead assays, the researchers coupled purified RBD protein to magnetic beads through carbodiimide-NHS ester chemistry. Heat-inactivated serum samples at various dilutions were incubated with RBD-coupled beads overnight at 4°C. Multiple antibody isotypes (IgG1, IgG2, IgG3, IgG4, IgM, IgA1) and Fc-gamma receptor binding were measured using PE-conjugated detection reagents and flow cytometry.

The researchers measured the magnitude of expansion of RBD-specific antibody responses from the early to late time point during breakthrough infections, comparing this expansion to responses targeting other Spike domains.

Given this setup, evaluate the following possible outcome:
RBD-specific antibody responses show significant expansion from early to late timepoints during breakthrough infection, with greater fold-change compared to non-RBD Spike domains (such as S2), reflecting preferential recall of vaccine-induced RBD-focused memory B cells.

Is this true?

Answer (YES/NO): NO